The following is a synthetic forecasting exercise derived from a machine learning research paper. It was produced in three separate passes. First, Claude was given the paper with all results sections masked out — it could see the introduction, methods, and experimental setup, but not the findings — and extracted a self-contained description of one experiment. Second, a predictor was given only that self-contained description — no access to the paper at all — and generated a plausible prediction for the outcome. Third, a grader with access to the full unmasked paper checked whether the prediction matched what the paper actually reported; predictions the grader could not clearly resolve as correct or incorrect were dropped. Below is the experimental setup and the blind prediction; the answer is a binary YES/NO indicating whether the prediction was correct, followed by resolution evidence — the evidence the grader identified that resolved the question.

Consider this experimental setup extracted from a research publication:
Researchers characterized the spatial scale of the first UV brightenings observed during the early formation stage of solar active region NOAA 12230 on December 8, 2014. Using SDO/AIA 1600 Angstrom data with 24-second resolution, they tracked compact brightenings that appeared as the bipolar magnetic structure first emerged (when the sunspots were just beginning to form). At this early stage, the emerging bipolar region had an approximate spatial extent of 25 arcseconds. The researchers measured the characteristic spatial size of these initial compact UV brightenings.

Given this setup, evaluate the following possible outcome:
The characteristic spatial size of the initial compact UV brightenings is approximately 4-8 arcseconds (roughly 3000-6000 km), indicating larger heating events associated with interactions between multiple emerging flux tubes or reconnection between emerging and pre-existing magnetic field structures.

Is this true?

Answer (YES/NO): YES